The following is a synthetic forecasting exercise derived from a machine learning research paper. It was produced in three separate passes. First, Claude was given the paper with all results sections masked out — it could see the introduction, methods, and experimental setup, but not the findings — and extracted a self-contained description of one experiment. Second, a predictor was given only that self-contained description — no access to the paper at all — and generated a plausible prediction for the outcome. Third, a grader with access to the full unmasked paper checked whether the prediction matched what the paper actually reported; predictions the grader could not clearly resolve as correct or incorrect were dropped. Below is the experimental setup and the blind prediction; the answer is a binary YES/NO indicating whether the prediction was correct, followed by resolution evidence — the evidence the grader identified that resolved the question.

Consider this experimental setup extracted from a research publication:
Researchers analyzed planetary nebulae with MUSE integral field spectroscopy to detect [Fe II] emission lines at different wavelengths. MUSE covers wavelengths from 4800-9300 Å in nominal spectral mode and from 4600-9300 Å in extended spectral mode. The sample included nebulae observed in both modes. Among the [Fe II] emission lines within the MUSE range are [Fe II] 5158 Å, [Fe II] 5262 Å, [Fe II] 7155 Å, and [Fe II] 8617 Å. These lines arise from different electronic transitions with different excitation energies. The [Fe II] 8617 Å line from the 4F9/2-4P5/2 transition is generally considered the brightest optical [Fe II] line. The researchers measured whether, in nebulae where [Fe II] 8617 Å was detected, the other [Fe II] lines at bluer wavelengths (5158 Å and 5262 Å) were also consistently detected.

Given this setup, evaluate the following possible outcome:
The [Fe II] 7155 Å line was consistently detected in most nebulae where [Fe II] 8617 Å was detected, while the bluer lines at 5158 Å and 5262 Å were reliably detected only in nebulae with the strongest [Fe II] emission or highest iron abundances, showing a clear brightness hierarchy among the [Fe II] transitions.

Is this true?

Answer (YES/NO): NO